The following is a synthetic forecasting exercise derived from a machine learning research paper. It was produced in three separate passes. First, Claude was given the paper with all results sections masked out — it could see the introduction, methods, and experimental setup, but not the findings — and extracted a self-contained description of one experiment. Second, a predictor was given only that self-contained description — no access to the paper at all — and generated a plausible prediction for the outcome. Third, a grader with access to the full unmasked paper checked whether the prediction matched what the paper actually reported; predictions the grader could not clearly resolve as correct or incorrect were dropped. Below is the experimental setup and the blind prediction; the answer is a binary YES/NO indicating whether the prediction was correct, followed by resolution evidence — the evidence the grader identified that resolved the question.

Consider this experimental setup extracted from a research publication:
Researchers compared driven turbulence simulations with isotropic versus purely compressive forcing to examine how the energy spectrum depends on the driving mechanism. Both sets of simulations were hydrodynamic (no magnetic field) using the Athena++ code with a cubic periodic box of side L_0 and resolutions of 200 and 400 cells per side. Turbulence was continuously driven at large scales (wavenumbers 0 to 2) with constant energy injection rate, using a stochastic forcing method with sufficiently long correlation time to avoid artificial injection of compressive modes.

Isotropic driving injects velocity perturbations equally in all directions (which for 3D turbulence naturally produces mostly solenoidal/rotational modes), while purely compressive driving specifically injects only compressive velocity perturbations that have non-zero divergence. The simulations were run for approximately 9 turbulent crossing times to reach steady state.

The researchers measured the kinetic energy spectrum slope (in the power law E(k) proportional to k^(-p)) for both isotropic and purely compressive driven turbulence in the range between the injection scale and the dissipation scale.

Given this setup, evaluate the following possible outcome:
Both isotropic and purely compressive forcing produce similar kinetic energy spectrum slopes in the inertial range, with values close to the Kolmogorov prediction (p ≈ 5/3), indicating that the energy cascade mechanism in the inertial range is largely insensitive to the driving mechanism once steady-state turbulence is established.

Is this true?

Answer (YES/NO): NO